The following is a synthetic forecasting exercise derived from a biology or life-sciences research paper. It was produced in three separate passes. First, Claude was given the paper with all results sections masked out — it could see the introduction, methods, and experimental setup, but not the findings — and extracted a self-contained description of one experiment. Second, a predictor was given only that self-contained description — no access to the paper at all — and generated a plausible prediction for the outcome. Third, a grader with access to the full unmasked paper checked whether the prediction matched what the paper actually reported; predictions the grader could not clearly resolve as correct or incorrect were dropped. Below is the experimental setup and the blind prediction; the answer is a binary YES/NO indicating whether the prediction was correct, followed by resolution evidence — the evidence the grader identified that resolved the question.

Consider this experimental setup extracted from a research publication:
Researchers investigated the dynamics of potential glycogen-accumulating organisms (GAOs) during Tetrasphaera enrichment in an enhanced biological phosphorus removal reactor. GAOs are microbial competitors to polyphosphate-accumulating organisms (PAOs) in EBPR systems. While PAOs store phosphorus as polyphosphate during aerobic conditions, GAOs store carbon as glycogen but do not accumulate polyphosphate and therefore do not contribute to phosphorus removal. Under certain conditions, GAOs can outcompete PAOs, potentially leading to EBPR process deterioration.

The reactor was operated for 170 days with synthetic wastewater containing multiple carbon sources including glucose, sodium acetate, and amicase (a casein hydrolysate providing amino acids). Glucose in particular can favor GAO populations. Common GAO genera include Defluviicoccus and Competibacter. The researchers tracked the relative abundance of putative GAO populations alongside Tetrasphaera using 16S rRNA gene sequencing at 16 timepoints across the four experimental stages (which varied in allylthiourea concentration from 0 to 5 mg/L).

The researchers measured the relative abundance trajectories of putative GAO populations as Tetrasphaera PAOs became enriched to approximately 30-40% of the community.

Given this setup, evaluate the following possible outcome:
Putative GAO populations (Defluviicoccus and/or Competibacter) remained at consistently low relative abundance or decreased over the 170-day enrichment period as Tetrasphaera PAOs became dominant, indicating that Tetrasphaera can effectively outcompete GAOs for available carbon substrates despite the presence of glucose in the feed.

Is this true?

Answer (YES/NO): YES